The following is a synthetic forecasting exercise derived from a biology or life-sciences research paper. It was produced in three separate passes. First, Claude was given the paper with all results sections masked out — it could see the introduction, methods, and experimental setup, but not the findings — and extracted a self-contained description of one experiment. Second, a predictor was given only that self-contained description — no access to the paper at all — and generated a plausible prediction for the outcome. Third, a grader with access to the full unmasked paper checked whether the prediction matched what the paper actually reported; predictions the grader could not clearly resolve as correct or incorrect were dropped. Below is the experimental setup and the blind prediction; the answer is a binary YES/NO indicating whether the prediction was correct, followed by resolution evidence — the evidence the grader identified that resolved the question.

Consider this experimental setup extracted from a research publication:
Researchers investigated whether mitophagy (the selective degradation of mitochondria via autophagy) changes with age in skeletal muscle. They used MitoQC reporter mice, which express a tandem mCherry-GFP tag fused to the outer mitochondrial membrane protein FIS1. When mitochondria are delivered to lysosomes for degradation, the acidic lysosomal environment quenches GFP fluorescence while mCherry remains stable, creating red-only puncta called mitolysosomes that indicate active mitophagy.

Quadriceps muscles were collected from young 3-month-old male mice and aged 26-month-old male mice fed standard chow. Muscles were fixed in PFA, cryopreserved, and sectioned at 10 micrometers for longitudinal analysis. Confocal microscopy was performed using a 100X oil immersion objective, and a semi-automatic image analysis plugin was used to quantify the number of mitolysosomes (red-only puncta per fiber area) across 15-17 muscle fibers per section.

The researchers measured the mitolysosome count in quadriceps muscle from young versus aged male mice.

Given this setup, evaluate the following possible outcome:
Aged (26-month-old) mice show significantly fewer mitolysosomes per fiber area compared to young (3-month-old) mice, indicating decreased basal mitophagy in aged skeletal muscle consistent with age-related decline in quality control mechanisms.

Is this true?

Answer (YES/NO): NO